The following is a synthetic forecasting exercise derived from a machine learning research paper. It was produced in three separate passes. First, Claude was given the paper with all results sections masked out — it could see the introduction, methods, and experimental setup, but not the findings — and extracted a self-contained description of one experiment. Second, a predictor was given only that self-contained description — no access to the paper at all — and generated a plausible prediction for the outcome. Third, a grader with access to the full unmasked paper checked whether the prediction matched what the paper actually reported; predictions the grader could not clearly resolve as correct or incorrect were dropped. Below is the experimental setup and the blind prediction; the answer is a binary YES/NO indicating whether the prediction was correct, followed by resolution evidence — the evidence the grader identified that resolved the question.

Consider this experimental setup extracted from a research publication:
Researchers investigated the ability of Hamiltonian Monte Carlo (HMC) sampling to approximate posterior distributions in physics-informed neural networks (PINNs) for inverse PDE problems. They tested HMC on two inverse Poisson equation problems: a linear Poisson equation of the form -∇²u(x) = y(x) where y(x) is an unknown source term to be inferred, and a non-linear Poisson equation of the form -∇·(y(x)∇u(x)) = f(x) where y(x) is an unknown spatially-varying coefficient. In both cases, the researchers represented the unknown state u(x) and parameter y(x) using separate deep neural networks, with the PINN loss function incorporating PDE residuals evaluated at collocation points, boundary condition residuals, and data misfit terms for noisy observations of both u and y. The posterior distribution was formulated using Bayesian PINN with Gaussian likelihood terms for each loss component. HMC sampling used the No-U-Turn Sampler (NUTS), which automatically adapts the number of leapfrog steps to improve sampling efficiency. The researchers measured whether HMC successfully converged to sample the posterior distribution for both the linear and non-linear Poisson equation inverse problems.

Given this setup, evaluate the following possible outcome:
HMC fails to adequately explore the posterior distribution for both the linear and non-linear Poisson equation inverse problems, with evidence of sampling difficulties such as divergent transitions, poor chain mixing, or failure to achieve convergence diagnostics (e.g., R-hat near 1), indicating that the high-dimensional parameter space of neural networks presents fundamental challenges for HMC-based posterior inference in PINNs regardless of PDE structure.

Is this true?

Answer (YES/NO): NO